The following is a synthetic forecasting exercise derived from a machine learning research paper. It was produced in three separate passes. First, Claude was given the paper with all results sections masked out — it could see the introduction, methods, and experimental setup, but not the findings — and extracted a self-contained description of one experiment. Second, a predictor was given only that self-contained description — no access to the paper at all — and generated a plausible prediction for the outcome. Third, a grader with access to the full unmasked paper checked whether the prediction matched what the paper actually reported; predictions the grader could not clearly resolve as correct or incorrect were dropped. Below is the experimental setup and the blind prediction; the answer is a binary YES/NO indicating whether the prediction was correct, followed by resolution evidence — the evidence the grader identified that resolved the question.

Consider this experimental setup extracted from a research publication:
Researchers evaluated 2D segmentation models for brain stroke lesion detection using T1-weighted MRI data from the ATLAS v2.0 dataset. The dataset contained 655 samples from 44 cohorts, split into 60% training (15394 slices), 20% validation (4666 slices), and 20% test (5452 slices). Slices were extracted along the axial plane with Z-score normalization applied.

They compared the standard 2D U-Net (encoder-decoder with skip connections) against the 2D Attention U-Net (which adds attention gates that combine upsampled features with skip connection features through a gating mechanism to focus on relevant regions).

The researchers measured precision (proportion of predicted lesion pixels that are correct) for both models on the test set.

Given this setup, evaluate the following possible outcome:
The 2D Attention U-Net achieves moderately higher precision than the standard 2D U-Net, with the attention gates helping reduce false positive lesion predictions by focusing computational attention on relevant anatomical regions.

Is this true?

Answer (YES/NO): YES